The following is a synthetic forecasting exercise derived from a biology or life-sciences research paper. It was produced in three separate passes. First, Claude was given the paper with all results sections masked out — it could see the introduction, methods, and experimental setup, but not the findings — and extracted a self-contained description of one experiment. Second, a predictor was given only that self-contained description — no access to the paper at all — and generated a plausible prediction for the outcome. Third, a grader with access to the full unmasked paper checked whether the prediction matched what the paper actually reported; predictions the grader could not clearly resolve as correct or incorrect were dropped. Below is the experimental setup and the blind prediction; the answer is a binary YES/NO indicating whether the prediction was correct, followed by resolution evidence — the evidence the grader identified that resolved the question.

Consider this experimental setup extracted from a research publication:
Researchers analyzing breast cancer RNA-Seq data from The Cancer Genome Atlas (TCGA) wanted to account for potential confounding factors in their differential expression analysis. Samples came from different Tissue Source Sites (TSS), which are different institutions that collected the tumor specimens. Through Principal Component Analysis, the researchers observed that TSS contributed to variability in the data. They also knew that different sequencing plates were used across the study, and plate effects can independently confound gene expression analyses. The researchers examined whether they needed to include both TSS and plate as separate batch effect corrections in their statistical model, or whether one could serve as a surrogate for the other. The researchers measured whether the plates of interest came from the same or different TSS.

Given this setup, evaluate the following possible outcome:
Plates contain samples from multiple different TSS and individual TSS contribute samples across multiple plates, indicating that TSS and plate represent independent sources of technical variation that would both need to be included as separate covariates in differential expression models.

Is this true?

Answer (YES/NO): NO